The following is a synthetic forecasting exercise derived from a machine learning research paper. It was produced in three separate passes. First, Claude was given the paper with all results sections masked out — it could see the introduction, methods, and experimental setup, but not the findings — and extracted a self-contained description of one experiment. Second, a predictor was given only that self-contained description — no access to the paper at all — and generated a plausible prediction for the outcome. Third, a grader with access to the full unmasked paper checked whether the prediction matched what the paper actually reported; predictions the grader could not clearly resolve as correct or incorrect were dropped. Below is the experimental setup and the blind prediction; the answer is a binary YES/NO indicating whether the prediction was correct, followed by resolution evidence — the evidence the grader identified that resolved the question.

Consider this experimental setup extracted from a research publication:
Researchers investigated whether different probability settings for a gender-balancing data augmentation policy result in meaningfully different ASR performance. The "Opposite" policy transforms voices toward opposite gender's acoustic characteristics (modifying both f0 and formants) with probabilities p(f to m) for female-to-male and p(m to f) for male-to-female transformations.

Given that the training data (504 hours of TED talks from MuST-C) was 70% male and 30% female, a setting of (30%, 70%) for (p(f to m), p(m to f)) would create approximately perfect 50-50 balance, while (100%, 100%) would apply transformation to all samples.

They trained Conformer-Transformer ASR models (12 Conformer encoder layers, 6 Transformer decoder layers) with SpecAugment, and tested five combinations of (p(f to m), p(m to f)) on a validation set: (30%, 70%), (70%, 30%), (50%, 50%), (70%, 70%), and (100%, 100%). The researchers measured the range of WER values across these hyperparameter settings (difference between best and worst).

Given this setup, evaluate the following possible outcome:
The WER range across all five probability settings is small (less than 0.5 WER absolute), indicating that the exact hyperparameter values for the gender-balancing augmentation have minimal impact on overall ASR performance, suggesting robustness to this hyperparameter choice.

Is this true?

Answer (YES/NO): NO